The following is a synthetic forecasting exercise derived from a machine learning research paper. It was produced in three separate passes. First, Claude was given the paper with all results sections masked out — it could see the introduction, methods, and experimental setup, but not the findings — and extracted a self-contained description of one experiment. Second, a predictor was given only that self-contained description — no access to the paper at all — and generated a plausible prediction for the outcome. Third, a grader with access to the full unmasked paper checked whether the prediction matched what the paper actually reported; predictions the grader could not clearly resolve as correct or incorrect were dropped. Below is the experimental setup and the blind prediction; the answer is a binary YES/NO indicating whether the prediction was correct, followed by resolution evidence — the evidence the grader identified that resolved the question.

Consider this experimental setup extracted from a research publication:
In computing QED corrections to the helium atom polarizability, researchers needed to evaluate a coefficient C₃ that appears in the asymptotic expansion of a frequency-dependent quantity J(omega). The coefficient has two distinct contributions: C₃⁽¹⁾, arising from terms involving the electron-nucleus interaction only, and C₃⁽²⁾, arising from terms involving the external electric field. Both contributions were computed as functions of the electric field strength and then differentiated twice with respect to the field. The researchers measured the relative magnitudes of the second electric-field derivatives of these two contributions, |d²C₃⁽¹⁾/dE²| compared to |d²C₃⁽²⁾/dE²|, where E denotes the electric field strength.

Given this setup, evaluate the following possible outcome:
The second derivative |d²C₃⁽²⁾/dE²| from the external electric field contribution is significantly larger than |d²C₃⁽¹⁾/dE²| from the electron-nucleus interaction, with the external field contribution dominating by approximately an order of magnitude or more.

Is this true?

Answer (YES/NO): NO